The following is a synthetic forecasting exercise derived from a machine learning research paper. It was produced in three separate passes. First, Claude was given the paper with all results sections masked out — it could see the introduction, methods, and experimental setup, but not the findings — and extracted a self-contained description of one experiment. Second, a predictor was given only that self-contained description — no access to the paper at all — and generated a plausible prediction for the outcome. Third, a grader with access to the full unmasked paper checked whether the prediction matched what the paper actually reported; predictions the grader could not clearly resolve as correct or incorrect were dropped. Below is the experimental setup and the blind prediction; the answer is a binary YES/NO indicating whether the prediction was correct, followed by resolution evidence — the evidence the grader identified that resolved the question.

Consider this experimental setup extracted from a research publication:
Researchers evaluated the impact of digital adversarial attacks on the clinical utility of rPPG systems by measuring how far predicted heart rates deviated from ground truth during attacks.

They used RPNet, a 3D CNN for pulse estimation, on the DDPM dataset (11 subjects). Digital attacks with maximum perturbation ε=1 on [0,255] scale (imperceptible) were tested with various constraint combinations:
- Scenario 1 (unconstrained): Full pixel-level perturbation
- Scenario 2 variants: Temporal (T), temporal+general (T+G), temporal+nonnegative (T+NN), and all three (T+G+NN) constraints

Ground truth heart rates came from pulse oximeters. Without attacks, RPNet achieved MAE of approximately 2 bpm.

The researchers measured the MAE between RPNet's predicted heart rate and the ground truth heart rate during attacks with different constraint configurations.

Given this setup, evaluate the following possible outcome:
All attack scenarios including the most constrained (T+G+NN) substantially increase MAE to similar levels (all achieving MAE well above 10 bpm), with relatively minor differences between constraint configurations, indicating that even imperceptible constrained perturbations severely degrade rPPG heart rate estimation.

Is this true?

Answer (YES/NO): YES